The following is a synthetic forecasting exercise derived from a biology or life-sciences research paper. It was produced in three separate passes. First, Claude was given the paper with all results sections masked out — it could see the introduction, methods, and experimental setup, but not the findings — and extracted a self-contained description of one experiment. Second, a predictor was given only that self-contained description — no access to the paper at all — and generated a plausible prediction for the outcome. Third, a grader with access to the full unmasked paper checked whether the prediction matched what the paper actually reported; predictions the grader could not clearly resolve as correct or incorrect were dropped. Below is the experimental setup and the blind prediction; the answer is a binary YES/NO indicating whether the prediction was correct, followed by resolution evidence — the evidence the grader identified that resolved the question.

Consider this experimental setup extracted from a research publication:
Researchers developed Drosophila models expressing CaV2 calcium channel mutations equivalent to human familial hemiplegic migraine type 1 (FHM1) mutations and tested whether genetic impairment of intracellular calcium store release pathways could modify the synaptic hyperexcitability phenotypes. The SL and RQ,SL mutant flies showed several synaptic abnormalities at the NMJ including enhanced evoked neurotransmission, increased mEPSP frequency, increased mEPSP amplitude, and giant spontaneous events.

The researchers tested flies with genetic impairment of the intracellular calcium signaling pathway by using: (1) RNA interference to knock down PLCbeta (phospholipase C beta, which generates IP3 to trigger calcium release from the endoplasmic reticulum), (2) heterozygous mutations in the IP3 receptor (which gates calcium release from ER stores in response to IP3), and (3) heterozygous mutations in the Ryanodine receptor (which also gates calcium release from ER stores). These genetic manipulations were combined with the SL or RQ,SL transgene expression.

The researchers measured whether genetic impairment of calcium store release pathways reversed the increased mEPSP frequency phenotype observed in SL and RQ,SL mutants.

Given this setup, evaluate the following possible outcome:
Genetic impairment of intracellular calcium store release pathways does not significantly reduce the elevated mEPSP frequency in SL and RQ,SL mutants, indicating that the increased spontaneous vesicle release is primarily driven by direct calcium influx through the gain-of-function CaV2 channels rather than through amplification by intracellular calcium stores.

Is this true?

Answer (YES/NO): YES